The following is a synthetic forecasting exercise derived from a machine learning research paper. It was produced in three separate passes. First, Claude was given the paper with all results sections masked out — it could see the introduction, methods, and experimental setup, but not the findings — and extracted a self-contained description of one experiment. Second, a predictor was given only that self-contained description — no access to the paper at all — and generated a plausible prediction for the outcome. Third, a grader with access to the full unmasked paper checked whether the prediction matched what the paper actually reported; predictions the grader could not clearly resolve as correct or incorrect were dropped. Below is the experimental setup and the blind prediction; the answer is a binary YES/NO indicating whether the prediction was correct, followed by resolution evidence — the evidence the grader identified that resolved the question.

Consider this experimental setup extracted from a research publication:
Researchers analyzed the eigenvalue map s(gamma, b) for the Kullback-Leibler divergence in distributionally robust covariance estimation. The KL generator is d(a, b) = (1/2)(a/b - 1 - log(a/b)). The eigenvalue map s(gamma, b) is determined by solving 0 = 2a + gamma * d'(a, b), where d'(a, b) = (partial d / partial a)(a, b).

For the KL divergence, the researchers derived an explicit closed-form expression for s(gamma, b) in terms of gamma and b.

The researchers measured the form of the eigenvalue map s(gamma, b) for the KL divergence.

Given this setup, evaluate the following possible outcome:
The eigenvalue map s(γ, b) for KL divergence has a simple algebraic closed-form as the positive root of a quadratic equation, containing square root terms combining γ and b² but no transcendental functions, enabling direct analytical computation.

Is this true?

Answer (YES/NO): YES